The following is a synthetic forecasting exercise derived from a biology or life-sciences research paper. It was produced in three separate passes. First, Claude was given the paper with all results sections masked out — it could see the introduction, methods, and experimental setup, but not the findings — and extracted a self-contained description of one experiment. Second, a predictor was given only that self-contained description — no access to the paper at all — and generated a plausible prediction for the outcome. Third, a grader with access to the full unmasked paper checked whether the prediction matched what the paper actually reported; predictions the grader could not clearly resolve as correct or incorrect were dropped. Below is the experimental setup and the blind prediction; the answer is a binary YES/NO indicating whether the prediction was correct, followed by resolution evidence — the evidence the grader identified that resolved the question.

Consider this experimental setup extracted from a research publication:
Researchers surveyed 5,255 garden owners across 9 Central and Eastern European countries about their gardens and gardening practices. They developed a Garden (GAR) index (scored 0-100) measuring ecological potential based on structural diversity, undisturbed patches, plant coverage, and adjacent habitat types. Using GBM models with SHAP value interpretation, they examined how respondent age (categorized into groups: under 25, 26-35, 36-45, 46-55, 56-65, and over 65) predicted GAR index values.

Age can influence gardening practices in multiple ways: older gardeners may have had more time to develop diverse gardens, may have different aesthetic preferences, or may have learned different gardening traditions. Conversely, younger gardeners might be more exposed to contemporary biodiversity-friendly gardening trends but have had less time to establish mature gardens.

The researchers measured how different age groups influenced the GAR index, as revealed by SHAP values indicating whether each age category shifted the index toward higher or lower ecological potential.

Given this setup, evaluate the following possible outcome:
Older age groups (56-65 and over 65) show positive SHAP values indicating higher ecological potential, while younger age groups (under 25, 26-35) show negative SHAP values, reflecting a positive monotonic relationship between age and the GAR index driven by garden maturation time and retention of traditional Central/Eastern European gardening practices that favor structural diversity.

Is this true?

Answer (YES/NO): NO